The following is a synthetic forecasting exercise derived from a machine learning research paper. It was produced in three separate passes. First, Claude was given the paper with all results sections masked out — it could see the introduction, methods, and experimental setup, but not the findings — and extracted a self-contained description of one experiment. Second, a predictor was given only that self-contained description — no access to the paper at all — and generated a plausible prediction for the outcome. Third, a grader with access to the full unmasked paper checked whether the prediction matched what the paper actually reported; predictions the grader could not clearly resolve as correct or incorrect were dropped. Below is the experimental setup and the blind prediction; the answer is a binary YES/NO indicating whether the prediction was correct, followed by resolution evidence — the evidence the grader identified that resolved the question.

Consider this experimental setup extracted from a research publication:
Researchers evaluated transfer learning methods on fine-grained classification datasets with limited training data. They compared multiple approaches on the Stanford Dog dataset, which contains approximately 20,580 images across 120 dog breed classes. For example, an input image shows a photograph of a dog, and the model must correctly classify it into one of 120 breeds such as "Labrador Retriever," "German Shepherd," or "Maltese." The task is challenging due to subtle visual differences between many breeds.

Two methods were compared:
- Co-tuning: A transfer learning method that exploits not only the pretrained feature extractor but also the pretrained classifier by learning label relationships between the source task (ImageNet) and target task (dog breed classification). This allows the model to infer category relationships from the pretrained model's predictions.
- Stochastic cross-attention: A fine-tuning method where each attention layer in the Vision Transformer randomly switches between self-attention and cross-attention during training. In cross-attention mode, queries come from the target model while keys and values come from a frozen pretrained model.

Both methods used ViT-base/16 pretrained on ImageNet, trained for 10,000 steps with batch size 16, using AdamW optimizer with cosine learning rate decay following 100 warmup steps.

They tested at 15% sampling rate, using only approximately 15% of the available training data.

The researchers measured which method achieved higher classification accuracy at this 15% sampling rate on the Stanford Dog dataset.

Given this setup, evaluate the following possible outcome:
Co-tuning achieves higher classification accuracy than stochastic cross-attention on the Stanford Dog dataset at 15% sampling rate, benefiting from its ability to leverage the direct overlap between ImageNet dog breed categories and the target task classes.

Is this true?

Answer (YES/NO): YES